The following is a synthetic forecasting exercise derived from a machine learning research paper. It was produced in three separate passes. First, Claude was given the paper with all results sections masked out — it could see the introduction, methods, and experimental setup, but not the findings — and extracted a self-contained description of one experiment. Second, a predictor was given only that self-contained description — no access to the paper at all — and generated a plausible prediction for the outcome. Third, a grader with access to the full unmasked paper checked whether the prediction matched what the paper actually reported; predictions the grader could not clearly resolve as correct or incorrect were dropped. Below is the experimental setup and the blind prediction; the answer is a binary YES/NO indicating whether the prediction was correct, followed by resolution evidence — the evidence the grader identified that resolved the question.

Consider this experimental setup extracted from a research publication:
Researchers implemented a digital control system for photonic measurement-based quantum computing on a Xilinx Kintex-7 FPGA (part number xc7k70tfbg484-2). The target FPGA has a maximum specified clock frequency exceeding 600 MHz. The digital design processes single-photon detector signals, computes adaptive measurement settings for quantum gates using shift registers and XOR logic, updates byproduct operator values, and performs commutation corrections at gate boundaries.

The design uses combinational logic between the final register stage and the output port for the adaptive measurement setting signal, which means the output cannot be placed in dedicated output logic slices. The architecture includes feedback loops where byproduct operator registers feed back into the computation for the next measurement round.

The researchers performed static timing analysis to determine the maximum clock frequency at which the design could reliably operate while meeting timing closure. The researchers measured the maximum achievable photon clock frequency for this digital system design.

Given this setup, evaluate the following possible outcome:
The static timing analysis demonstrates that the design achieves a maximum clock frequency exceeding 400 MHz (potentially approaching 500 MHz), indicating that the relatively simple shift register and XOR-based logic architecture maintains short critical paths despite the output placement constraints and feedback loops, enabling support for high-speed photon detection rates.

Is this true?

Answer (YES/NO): NO